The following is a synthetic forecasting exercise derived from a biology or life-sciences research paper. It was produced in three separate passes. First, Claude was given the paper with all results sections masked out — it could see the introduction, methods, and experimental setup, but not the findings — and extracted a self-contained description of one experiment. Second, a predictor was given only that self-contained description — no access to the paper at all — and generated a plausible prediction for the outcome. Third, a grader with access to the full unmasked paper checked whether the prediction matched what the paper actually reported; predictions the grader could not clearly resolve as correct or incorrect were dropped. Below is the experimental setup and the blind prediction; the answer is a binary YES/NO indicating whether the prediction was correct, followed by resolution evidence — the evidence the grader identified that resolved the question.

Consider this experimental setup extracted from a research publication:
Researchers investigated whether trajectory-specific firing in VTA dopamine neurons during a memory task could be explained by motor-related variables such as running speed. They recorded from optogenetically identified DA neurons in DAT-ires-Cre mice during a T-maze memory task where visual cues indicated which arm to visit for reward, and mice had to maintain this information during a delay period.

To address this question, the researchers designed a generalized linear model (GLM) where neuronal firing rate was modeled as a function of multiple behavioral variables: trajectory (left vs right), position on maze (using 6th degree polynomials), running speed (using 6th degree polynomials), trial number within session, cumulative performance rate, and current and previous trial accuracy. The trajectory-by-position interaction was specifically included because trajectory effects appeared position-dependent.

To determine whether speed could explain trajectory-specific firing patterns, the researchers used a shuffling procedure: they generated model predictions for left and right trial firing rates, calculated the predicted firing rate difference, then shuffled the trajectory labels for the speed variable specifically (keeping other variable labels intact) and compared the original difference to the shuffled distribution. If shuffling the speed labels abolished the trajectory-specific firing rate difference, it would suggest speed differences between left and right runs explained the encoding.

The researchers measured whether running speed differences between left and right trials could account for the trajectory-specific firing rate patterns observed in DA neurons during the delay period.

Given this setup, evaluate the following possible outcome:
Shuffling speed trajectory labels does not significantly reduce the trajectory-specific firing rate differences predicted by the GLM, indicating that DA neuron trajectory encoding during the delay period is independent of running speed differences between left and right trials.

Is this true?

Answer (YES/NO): YES